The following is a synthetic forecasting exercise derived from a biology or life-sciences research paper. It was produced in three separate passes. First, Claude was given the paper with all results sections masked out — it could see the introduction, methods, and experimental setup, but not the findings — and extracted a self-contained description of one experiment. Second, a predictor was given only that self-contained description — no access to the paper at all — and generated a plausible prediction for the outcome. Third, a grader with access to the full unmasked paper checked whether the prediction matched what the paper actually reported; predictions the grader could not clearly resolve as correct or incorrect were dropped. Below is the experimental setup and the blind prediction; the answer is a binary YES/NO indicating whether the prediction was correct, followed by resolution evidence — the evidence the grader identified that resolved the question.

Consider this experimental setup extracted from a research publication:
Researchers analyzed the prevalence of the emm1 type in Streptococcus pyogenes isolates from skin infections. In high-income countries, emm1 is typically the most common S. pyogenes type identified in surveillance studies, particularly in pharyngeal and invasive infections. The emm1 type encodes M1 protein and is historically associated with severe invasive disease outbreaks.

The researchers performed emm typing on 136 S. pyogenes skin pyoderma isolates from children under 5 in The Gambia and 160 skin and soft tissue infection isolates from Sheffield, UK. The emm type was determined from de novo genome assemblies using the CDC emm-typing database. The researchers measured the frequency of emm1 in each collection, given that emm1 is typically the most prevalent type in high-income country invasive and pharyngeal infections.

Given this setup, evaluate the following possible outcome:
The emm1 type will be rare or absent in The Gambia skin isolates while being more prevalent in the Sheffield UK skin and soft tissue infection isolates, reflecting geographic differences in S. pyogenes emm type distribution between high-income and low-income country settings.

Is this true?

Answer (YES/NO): YES